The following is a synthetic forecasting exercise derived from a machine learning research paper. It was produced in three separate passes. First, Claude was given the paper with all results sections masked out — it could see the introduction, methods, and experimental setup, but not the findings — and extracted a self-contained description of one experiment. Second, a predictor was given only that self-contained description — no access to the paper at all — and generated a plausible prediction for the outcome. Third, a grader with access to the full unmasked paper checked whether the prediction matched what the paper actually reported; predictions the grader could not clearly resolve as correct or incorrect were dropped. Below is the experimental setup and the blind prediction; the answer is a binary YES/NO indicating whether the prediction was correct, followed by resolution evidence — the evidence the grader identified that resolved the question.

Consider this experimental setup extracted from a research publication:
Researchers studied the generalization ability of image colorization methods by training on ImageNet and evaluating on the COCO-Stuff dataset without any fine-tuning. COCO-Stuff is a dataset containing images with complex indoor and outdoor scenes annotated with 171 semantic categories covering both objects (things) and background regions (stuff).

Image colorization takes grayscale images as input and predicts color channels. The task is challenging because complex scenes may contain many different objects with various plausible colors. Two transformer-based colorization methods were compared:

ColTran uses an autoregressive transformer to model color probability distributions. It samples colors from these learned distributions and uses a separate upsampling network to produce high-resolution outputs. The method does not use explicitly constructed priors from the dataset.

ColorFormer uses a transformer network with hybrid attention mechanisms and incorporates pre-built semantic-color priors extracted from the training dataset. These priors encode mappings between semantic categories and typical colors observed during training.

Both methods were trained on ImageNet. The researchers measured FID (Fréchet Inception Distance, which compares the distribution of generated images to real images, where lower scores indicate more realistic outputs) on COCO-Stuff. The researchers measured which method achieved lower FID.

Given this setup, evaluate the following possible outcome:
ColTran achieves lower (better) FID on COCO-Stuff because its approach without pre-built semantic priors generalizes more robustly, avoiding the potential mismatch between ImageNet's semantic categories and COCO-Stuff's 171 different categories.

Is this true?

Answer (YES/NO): NO